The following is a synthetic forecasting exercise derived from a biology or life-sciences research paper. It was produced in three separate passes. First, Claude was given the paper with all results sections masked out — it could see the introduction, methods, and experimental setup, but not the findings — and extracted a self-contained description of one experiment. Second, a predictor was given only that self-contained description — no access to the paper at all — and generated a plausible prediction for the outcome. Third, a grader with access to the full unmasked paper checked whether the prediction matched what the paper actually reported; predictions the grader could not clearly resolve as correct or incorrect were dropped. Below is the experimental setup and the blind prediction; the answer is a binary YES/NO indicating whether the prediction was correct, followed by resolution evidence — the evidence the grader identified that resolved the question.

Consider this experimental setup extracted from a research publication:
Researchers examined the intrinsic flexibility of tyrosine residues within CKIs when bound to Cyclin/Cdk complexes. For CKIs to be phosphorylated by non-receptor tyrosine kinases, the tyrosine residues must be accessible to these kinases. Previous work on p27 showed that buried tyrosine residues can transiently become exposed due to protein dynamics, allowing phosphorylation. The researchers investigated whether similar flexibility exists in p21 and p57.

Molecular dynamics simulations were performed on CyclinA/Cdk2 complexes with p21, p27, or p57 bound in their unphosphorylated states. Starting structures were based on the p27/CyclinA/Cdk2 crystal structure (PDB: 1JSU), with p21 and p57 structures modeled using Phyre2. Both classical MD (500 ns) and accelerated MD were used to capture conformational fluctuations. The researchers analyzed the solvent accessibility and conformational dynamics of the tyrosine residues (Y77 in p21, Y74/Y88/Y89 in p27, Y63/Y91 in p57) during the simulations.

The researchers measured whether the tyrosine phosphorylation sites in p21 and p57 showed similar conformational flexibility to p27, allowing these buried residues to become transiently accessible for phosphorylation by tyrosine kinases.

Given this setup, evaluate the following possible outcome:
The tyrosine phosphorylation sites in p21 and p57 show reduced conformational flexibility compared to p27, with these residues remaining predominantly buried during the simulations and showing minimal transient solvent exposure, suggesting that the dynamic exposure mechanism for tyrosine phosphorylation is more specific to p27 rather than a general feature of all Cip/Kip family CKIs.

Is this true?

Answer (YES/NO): YES